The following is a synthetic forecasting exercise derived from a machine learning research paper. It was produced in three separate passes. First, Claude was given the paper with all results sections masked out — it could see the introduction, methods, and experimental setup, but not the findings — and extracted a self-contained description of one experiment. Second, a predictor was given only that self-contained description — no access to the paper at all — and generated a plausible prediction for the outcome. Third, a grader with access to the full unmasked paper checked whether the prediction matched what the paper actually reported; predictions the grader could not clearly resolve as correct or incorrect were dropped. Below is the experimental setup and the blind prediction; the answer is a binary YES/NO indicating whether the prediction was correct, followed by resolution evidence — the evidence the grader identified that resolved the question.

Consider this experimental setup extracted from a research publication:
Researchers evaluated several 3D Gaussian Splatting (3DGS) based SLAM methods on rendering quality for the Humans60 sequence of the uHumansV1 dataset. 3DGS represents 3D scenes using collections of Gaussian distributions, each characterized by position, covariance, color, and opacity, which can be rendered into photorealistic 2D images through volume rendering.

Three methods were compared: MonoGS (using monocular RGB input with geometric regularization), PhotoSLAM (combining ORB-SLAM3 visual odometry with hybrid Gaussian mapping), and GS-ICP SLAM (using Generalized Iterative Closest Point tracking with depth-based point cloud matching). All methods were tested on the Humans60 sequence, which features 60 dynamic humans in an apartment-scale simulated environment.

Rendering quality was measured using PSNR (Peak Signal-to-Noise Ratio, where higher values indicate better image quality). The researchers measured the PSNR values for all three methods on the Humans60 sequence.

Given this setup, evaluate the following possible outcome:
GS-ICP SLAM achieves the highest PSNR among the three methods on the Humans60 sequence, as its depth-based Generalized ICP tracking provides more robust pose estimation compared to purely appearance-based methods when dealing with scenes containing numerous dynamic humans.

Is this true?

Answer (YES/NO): YES